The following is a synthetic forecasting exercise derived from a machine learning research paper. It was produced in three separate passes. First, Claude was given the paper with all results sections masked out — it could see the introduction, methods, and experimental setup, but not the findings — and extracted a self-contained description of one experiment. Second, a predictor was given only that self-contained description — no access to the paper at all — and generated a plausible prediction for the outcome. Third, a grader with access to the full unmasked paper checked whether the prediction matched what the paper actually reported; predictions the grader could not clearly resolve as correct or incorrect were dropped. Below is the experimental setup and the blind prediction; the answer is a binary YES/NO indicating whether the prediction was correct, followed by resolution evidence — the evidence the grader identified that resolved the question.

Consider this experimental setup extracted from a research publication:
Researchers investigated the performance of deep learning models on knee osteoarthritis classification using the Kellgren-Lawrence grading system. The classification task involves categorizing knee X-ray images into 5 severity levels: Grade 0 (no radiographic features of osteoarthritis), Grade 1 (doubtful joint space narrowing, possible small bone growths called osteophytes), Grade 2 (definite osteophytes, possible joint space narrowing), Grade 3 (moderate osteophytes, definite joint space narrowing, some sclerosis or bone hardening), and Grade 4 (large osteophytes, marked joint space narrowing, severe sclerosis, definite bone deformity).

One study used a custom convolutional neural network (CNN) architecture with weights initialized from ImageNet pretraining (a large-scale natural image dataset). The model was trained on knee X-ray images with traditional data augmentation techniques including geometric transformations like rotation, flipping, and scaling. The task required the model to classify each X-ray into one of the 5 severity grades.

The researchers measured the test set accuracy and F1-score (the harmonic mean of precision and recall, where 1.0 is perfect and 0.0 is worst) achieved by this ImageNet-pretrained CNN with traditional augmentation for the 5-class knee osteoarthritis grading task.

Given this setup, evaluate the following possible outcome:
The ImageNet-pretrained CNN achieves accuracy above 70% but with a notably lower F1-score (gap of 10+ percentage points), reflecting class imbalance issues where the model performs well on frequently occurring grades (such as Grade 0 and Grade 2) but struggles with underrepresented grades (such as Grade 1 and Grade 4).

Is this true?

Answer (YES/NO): NO